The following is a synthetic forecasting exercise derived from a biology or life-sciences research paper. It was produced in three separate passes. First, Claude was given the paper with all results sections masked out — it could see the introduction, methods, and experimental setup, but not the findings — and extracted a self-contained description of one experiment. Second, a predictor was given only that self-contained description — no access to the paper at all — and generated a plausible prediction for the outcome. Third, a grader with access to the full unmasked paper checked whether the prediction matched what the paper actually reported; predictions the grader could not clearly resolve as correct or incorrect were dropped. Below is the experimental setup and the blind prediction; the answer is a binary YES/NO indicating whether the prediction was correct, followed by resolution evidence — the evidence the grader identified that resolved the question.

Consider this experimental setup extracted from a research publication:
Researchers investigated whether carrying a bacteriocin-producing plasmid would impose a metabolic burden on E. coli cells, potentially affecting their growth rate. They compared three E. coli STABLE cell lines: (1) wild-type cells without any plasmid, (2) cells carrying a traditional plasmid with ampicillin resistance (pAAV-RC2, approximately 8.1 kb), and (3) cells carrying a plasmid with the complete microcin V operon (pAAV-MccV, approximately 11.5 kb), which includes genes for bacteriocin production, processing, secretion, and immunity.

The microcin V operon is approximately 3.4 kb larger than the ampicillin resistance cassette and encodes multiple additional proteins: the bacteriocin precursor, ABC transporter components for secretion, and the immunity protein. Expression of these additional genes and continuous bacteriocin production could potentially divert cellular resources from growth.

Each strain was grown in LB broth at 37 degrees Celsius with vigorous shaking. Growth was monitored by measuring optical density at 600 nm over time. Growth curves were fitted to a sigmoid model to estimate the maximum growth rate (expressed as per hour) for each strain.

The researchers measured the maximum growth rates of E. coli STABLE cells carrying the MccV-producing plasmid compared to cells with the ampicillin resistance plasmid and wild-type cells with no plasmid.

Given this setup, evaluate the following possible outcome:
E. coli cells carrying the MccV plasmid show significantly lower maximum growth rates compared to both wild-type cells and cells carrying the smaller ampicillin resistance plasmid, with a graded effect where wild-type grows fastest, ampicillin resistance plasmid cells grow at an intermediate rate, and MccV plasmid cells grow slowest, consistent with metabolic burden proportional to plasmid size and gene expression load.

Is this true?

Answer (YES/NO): YES